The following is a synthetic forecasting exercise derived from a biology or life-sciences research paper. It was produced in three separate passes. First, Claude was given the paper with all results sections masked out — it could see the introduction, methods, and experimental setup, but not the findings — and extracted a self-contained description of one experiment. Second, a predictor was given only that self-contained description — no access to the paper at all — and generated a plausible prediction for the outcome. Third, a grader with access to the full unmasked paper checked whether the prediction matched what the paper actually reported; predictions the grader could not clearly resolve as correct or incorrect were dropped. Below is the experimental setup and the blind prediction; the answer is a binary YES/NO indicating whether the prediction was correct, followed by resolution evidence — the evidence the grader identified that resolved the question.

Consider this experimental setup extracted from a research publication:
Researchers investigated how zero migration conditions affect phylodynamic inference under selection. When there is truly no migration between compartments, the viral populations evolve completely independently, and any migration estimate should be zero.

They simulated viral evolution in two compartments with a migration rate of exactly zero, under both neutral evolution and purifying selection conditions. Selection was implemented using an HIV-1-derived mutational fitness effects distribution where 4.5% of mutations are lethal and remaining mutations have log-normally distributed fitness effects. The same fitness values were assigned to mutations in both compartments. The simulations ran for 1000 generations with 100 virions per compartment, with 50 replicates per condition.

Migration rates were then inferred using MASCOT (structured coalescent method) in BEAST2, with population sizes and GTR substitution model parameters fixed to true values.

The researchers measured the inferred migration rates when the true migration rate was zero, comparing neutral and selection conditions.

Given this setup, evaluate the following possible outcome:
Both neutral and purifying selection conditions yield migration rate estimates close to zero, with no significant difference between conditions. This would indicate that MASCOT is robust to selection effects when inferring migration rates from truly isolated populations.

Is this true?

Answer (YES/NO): NO